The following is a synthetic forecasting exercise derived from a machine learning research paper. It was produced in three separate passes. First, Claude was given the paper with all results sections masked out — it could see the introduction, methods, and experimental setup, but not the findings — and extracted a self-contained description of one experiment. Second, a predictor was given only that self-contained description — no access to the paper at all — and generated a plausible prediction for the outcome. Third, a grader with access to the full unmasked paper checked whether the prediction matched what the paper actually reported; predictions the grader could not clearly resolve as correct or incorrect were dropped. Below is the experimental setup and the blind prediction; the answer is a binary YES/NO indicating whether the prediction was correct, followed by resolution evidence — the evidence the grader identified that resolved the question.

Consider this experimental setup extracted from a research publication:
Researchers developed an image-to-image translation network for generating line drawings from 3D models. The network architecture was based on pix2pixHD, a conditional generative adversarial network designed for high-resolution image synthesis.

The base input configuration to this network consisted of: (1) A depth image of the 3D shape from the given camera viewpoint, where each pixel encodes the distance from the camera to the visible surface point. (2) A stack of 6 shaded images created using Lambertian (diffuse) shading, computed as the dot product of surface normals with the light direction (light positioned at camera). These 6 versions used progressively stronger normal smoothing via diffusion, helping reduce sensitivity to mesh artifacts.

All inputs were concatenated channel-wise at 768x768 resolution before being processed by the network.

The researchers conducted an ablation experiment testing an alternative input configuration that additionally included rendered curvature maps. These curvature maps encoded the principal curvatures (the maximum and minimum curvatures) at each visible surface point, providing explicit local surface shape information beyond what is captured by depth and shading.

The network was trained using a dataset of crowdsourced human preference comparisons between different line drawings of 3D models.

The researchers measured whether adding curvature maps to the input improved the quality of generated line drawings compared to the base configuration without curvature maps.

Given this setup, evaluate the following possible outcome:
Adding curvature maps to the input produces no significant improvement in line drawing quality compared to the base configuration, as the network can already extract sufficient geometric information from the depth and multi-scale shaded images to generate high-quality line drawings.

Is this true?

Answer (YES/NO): YES